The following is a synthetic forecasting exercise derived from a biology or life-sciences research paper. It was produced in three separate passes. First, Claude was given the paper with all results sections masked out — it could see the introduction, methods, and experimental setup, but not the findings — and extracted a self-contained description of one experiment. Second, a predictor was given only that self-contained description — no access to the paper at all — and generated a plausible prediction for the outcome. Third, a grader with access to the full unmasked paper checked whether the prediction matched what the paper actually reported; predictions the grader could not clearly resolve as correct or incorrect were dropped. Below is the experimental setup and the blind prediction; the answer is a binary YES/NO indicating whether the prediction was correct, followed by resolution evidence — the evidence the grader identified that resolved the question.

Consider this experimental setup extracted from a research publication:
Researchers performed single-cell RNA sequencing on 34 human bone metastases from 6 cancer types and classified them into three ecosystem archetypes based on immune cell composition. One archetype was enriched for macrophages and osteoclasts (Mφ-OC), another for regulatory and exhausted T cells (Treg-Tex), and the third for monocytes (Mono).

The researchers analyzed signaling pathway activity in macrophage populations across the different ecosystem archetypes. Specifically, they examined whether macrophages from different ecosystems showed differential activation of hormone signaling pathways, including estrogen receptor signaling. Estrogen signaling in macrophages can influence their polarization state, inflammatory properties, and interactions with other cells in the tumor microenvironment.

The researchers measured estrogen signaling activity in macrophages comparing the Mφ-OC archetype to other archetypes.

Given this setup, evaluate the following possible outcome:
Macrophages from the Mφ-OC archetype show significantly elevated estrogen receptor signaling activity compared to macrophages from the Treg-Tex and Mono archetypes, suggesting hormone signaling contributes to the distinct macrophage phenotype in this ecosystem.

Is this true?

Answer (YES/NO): YES